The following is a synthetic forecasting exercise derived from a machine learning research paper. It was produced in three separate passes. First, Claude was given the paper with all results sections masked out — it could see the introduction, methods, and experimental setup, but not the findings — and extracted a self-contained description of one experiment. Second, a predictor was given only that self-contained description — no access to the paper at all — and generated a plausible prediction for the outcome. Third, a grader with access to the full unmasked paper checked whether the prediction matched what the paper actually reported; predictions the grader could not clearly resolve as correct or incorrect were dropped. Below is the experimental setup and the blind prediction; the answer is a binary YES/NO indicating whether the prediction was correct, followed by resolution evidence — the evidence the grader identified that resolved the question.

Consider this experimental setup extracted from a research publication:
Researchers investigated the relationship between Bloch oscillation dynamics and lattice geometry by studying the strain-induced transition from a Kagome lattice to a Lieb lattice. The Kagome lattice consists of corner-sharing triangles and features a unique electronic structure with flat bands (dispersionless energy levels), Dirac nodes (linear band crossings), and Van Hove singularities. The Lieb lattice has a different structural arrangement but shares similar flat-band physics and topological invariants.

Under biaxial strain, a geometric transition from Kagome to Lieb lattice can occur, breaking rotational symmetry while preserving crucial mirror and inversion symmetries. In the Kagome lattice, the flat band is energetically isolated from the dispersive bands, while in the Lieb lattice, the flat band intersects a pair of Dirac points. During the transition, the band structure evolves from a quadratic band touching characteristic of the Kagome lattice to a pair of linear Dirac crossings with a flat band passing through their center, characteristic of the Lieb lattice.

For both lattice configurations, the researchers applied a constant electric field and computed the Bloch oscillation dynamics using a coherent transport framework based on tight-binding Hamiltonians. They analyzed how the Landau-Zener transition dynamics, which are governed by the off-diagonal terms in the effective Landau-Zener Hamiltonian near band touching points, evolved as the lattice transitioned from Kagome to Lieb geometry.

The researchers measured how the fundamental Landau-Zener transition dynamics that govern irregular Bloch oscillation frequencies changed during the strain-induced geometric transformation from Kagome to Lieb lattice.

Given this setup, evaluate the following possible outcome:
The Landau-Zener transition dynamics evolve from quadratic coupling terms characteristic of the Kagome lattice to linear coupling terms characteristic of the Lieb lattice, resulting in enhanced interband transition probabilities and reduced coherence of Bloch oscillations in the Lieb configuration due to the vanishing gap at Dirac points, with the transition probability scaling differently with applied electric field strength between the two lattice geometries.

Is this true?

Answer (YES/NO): NO